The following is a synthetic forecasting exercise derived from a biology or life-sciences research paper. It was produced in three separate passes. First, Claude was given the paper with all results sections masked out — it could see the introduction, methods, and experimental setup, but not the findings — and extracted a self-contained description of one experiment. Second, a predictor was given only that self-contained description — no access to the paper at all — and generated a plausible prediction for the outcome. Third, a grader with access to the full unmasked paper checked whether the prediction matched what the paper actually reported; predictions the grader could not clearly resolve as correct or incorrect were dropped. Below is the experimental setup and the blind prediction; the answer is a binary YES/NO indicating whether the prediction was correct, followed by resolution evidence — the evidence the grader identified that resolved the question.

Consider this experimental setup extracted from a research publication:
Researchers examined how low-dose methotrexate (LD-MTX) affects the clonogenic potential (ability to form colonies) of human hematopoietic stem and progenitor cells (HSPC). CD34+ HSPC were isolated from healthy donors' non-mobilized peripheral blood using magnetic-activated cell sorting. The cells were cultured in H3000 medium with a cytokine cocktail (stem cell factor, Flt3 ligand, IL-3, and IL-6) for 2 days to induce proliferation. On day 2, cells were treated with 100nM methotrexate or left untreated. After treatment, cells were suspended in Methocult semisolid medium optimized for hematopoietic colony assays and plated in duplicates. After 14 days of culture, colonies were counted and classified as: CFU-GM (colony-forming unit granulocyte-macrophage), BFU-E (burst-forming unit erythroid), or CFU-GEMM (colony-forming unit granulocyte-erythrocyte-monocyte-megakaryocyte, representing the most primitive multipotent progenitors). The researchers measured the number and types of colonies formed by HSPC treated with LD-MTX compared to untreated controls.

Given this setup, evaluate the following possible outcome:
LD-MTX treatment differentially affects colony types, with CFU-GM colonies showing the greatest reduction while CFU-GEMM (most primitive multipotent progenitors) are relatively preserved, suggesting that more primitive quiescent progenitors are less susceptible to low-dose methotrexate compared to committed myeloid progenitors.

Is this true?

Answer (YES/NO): NO